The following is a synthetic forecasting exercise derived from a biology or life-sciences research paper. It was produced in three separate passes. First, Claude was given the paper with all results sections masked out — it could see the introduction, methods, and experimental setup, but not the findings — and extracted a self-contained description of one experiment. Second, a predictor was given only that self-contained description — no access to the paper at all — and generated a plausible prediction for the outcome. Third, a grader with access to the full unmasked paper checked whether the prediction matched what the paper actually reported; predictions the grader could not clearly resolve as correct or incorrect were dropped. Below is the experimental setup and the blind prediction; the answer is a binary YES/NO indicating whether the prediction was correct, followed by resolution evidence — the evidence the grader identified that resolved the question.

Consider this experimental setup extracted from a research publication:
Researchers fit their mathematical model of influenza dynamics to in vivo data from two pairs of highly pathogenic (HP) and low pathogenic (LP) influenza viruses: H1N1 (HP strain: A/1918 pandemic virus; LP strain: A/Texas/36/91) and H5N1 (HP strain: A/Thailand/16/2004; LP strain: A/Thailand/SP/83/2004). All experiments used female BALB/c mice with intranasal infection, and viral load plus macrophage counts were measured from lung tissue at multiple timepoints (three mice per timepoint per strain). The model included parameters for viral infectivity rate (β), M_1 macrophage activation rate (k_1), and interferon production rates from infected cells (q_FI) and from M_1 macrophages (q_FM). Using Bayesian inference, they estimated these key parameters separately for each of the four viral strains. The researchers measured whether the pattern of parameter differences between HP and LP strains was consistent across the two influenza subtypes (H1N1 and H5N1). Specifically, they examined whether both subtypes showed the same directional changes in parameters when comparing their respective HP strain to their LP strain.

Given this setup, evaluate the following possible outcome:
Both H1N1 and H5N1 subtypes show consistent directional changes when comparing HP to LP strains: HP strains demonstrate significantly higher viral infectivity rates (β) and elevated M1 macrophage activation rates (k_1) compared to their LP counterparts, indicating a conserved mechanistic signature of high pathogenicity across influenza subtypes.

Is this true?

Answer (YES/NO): NO